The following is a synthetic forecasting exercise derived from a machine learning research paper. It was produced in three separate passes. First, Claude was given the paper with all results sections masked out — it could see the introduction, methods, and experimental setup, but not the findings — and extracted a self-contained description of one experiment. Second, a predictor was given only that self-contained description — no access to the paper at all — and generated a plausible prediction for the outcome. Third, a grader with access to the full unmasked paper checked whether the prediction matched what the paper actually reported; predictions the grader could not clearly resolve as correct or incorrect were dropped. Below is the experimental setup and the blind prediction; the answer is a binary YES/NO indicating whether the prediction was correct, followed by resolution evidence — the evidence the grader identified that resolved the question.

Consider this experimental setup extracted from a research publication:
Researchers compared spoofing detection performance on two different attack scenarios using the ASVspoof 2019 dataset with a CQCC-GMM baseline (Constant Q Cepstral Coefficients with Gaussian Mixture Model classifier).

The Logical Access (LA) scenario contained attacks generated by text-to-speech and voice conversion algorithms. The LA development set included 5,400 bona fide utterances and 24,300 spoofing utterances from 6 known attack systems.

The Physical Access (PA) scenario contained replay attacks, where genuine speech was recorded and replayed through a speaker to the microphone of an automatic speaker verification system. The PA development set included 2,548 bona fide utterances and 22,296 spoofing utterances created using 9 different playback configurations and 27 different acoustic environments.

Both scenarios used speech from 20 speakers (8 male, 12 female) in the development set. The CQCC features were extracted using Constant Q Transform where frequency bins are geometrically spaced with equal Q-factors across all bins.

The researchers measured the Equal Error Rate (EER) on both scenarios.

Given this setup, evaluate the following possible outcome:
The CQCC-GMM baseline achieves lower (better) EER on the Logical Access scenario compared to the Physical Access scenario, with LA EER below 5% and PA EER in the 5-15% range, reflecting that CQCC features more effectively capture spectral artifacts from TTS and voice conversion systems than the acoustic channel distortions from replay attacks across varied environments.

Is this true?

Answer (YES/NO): YES